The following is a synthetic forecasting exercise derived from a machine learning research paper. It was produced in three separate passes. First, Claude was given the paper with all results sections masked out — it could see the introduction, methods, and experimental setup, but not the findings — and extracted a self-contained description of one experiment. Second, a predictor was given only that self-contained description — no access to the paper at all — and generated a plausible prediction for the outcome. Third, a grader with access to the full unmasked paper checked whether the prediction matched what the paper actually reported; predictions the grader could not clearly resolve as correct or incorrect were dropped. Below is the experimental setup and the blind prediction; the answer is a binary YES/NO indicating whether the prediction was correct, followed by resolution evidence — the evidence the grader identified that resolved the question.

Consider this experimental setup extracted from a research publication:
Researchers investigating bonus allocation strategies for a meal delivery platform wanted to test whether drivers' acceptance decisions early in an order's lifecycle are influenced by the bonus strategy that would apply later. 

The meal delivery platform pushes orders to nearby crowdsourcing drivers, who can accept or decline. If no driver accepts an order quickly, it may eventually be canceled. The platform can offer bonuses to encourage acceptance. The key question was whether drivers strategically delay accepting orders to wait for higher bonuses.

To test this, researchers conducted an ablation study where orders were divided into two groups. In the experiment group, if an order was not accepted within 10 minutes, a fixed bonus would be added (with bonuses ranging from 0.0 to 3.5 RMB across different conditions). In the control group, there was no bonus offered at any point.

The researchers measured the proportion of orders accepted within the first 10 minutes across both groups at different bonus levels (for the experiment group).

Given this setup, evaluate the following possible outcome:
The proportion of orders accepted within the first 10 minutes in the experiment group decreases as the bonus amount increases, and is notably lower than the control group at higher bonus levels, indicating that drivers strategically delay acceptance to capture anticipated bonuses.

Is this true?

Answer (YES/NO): NO